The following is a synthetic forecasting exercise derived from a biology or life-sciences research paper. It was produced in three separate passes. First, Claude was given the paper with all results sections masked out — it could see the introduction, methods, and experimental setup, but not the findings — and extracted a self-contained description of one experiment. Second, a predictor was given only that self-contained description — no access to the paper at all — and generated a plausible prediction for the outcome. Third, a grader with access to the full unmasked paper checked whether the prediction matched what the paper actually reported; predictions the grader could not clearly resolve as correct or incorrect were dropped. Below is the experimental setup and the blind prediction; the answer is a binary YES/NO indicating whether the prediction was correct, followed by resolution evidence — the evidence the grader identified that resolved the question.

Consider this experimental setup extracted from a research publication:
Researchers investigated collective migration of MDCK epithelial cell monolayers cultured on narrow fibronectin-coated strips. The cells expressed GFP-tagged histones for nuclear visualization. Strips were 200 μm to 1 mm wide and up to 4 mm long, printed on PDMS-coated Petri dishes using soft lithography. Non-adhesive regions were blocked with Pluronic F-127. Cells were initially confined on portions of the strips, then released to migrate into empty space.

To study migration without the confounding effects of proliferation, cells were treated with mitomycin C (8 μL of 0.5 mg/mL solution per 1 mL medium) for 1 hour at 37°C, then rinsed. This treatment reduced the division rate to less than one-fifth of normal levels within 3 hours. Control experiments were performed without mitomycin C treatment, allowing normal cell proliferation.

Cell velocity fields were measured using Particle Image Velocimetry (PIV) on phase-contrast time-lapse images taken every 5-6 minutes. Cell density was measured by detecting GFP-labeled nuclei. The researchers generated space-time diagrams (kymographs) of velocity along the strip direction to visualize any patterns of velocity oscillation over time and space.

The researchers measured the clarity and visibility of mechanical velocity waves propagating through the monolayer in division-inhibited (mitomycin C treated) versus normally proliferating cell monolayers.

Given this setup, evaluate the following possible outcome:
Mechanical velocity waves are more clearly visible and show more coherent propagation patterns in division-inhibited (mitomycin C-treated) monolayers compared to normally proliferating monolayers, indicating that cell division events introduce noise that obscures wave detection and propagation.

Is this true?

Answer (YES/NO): YES